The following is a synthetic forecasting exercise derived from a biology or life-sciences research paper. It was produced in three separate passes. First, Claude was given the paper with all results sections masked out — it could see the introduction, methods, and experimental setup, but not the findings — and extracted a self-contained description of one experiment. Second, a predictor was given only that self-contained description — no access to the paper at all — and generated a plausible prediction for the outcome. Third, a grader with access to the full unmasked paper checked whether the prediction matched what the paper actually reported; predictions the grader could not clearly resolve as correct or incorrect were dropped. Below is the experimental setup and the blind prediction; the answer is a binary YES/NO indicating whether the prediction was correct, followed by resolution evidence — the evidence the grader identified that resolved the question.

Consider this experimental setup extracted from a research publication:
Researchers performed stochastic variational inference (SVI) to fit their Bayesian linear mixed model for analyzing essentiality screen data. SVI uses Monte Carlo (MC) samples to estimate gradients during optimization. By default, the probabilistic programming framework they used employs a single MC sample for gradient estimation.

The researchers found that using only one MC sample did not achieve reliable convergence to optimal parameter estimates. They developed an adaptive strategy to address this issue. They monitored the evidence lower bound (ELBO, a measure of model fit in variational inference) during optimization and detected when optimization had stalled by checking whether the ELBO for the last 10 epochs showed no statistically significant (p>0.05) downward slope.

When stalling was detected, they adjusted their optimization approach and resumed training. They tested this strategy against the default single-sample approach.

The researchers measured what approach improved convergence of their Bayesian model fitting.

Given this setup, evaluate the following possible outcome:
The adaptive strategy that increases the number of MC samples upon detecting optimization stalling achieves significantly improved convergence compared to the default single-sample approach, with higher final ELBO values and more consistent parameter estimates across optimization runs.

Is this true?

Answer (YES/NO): YES